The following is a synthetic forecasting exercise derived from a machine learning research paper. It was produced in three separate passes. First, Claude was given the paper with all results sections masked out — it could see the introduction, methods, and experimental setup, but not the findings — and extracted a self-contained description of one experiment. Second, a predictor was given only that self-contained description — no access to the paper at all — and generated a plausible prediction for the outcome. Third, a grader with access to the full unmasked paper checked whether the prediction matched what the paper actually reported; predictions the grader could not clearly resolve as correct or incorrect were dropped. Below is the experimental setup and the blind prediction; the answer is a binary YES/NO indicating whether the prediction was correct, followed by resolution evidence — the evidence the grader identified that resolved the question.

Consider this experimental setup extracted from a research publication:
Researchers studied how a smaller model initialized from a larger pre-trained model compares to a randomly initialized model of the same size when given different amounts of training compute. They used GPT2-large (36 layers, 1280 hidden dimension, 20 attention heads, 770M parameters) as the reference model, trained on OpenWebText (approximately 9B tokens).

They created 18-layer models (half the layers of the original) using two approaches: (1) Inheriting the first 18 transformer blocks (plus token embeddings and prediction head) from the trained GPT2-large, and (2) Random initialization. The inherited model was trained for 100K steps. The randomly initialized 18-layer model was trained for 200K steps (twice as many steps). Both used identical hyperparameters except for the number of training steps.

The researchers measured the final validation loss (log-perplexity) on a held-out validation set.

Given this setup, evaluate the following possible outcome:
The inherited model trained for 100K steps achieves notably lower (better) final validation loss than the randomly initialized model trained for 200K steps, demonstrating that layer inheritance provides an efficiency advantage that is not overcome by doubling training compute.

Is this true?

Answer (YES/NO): YES